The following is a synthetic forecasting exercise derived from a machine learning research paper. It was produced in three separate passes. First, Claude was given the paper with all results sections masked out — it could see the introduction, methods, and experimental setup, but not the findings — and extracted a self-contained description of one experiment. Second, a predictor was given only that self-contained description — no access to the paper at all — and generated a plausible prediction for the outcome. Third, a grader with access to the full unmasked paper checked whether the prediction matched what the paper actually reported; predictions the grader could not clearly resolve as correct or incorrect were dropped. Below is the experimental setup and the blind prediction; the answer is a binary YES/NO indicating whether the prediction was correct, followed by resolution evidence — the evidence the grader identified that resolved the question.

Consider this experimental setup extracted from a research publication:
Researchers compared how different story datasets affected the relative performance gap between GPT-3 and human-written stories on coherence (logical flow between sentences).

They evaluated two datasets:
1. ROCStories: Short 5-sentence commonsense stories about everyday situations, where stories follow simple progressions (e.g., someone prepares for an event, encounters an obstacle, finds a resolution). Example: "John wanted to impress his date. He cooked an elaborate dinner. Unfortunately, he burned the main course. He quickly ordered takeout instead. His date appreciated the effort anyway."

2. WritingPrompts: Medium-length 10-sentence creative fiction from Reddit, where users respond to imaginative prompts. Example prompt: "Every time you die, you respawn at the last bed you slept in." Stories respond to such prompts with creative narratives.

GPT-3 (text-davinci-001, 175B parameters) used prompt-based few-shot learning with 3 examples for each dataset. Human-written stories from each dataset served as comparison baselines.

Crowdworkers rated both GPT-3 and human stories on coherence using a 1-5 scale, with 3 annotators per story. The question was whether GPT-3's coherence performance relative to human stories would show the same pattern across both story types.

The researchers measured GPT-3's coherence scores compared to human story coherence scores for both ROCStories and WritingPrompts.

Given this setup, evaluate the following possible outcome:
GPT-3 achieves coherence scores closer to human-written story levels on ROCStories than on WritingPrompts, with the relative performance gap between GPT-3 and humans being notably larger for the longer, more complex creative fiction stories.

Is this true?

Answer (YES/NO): NO